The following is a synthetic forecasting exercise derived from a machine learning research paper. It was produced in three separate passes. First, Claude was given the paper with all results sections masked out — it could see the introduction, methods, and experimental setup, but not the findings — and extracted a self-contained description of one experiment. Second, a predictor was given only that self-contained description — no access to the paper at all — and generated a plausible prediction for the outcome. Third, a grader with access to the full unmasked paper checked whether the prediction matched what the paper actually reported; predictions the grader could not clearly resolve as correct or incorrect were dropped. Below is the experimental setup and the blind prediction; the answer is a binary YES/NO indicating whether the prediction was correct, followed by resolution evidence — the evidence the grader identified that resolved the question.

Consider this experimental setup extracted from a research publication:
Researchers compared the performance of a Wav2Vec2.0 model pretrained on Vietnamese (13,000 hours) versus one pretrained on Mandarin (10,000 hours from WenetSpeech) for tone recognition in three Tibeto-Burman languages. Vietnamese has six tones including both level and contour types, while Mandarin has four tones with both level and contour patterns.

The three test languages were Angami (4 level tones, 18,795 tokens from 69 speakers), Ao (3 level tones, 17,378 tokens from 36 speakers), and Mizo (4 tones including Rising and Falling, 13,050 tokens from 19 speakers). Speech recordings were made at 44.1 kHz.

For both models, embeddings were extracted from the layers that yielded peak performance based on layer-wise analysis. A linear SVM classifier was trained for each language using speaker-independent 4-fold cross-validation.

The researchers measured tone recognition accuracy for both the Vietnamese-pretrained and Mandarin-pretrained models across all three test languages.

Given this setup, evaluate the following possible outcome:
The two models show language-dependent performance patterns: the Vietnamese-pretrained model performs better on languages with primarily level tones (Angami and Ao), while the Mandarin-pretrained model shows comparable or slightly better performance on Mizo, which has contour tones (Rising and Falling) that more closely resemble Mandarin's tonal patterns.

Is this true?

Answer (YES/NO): NO